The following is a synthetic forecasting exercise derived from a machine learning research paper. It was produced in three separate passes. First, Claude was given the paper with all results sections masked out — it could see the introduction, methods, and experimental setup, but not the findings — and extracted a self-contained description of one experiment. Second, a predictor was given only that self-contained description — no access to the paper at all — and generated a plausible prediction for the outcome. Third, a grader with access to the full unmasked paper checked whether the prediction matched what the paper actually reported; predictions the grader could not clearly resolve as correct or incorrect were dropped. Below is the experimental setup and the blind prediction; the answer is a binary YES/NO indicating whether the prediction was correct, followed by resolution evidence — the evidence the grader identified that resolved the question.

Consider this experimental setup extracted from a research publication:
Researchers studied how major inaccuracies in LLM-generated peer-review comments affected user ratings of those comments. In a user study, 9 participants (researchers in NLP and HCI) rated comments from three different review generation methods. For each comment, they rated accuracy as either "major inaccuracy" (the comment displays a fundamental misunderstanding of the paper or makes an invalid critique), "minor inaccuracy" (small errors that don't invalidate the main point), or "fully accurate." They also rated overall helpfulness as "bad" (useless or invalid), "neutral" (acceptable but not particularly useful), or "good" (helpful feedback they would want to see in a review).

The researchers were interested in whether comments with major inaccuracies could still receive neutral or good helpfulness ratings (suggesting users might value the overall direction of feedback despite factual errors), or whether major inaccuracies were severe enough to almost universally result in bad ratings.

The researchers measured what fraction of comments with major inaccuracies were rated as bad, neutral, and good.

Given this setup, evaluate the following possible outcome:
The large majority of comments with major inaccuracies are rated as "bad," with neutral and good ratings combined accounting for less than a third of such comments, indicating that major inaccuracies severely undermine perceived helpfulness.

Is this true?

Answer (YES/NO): YES